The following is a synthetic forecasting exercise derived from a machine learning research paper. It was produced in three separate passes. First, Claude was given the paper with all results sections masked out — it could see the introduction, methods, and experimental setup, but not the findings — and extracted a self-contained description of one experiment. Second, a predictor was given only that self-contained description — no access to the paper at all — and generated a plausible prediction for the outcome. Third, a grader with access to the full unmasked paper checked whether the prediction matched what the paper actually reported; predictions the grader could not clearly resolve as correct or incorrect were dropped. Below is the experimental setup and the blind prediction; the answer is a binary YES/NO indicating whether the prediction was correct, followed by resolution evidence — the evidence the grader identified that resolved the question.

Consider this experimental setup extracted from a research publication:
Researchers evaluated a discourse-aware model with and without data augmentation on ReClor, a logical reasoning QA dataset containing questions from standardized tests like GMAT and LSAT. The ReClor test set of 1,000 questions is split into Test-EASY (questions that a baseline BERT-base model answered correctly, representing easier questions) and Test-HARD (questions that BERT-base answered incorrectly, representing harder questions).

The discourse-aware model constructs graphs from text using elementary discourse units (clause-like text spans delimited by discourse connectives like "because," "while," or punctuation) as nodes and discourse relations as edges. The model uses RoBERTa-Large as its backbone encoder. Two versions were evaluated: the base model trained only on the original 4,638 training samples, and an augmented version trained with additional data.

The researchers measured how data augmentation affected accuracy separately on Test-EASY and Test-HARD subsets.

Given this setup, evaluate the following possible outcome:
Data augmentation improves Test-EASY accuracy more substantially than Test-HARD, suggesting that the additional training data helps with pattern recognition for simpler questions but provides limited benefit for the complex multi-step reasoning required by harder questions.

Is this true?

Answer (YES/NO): NO